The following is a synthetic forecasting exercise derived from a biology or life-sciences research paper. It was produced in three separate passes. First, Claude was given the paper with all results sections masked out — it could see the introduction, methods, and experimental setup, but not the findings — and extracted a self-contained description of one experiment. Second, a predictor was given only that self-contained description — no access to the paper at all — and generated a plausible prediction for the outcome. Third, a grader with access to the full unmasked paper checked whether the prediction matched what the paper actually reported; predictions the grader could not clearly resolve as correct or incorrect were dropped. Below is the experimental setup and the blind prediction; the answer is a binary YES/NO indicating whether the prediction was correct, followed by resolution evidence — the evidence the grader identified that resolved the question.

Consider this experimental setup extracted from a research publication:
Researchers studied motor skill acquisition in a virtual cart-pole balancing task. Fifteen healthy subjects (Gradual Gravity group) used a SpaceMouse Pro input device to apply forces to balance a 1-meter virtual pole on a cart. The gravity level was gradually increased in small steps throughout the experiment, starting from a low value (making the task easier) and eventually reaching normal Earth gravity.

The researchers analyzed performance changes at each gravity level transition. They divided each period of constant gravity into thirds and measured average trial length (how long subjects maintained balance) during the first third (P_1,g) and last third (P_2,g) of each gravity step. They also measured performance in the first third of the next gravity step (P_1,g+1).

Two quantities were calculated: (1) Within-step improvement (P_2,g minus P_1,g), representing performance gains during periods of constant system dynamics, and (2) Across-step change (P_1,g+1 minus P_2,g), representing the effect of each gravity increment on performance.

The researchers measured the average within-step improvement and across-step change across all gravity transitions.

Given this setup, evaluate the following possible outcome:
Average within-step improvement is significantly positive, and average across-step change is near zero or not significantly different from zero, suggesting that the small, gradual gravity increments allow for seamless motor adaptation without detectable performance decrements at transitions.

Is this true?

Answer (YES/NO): NO